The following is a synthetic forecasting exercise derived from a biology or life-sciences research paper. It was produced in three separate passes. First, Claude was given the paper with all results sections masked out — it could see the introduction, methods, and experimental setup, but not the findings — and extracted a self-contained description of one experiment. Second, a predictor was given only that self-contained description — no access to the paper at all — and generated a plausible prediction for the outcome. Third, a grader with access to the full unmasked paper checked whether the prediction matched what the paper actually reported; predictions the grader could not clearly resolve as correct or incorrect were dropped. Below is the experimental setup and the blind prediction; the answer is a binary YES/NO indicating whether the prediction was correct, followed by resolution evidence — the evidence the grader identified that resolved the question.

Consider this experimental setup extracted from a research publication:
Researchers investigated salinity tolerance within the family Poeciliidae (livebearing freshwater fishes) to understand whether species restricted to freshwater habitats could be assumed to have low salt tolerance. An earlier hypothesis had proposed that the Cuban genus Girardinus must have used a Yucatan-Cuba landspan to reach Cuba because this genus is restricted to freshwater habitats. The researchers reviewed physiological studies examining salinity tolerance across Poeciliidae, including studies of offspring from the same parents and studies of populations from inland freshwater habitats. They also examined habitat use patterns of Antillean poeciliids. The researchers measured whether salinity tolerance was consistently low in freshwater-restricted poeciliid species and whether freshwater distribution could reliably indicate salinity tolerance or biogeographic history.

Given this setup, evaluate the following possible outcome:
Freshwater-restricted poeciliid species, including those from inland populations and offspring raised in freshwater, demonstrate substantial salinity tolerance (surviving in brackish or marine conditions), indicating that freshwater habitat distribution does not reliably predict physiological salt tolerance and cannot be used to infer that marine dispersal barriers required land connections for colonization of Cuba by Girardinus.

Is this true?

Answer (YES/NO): YES